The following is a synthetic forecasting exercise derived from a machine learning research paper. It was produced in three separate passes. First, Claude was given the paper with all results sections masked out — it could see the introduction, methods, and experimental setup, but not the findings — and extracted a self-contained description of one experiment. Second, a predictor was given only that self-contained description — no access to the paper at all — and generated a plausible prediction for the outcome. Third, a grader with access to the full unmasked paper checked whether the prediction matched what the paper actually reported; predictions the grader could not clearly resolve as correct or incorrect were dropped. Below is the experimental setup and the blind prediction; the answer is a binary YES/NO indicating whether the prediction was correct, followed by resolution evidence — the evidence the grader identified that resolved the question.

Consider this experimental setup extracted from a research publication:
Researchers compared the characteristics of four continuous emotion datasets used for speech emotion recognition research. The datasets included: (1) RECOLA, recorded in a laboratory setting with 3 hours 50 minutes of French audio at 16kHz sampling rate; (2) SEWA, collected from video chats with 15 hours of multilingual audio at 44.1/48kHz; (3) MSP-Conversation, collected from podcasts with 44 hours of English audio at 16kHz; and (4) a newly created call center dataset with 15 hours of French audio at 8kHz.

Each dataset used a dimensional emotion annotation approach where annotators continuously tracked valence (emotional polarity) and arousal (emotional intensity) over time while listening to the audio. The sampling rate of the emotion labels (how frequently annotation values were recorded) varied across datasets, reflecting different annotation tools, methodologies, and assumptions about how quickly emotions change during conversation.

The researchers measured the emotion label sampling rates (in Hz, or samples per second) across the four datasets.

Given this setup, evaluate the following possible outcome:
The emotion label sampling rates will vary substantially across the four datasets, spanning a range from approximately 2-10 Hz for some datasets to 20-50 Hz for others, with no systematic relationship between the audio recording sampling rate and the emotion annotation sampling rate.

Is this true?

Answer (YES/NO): NO